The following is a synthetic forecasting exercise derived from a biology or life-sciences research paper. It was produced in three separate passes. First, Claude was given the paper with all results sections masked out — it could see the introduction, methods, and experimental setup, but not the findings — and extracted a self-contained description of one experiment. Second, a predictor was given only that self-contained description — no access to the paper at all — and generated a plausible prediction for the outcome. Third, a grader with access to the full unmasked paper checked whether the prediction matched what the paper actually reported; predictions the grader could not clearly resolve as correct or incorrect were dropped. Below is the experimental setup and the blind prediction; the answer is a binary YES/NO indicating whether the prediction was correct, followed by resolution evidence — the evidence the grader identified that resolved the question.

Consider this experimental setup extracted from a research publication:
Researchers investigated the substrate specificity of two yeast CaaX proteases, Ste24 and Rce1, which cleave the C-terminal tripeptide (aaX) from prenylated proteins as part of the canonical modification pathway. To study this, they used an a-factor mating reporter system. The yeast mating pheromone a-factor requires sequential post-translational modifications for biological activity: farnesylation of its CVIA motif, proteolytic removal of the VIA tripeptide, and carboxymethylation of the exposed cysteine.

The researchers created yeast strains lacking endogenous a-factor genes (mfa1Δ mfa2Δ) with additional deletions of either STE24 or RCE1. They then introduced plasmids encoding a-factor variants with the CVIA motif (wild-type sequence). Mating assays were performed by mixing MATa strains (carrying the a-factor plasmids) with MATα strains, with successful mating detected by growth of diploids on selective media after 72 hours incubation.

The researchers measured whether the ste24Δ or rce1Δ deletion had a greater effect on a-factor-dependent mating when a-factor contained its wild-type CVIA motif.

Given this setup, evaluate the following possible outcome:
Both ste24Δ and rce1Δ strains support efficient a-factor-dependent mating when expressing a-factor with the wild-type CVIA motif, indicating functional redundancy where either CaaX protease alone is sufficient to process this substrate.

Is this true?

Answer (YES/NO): YES